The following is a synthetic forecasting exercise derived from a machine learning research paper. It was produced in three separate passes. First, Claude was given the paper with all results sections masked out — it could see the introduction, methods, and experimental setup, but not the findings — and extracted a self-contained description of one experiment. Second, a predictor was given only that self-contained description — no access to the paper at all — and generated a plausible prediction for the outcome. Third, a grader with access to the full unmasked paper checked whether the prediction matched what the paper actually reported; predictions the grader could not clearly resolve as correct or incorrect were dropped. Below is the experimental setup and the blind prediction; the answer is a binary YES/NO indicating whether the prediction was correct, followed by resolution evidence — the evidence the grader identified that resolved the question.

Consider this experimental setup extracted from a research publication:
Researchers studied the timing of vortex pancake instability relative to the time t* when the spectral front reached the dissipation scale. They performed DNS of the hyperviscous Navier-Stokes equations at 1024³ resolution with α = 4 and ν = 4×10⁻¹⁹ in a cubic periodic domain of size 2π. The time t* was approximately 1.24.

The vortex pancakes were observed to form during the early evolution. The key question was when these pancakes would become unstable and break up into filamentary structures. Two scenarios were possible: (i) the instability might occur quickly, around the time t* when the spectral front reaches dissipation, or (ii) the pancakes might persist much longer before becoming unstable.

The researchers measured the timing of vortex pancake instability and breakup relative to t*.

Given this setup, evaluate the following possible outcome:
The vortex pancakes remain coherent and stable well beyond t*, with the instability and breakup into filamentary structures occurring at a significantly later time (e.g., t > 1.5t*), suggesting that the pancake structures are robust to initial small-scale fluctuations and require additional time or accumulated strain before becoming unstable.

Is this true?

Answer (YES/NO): YES